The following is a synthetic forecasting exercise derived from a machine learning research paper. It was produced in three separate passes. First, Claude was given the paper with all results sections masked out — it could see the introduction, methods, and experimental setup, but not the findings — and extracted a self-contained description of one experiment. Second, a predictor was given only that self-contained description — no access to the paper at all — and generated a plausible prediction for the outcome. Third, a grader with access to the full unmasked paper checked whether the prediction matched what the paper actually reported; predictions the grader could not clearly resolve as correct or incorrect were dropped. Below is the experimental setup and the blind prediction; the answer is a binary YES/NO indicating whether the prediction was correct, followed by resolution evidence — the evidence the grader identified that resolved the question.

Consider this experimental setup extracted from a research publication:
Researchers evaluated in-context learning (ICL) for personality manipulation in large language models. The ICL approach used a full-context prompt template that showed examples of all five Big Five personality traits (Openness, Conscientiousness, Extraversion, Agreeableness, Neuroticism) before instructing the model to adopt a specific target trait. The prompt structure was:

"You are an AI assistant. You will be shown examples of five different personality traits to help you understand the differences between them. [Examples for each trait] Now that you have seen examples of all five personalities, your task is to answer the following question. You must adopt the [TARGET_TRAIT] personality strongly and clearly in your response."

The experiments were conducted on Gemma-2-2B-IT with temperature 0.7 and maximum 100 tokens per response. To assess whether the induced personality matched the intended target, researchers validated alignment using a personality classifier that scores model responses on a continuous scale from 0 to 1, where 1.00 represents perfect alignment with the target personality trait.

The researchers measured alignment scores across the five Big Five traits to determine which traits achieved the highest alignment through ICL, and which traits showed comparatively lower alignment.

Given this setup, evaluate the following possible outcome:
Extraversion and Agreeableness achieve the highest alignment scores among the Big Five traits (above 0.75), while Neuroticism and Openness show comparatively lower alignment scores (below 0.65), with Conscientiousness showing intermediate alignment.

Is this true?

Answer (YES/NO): NO